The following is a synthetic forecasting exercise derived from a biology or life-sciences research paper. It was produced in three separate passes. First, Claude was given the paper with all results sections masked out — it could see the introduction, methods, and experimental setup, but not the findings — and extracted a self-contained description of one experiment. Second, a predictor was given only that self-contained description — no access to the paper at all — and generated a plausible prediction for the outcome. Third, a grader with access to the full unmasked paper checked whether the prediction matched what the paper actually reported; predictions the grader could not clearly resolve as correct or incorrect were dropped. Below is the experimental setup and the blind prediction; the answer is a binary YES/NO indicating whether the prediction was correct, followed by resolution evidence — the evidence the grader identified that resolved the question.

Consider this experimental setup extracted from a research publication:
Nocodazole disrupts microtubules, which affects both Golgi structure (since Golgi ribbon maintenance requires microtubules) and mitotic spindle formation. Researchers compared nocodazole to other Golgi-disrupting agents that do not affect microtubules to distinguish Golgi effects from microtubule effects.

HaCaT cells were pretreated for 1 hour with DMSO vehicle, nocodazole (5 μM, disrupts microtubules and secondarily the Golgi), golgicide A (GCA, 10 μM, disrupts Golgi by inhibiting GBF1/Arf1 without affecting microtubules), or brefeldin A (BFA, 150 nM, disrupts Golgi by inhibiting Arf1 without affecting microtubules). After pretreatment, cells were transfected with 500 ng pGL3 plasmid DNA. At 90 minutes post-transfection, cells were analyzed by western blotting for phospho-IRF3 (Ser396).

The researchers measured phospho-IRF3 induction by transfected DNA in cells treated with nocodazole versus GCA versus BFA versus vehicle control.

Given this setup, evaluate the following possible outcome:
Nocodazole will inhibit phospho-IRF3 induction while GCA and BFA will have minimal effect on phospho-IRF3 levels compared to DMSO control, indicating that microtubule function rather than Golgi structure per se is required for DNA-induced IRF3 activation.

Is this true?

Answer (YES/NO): NO